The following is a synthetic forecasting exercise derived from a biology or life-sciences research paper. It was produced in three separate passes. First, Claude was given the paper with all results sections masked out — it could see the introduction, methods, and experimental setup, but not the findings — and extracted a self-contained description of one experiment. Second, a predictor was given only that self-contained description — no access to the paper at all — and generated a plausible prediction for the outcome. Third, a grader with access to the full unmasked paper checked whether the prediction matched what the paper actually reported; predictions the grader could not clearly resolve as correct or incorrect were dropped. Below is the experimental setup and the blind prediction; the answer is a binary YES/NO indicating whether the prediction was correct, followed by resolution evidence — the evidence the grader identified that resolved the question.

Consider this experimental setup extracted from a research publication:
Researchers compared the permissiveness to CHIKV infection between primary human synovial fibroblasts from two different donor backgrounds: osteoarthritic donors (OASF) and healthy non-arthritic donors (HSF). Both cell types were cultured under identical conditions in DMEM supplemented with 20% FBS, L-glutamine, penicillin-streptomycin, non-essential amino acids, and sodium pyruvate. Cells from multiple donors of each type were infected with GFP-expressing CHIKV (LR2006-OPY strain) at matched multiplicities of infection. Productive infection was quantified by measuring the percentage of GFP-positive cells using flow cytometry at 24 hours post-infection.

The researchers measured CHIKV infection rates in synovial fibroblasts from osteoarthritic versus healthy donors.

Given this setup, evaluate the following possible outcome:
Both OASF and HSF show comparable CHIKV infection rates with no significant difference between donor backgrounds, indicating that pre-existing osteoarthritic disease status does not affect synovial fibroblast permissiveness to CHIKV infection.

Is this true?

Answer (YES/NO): YES